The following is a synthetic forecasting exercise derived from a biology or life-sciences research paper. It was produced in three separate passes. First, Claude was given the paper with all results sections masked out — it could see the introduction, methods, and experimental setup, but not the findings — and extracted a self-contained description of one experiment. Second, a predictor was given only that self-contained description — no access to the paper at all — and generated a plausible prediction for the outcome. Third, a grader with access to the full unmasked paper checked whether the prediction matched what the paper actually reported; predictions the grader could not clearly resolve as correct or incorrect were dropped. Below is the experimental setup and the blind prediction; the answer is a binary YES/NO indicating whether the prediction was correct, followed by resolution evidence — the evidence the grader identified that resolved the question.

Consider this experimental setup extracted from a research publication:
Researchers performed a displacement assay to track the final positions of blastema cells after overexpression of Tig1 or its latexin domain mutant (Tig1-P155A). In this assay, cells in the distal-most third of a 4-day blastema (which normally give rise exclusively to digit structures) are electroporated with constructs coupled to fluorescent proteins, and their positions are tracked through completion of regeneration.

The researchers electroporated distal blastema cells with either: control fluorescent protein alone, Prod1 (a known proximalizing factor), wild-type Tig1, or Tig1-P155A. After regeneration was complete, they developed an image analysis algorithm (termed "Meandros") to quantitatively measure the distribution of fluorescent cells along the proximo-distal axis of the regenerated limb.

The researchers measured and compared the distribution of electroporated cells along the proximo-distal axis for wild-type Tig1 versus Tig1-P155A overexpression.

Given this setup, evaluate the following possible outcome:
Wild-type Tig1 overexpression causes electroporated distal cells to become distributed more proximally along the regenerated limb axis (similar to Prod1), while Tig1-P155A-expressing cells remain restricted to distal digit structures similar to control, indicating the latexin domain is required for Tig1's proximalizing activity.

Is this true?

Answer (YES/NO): NO